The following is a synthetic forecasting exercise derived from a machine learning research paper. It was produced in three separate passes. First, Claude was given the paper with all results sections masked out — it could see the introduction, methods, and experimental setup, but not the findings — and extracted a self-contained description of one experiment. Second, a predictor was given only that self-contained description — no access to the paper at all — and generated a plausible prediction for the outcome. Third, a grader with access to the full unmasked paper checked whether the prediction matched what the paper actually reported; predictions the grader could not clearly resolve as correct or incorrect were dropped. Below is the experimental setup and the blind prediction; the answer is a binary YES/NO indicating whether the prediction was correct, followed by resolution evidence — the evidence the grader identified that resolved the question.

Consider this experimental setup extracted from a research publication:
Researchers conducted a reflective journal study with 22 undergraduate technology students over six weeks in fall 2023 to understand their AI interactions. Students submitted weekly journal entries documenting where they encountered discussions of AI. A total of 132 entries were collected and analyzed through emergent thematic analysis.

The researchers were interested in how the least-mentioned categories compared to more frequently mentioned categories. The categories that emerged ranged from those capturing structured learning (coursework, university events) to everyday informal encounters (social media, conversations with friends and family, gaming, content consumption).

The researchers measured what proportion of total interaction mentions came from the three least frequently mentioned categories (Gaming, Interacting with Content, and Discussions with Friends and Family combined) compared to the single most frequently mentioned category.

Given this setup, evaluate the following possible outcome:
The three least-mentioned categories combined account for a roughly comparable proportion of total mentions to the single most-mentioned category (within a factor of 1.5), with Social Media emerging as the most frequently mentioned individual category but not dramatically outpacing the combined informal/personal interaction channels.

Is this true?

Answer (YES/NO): NO